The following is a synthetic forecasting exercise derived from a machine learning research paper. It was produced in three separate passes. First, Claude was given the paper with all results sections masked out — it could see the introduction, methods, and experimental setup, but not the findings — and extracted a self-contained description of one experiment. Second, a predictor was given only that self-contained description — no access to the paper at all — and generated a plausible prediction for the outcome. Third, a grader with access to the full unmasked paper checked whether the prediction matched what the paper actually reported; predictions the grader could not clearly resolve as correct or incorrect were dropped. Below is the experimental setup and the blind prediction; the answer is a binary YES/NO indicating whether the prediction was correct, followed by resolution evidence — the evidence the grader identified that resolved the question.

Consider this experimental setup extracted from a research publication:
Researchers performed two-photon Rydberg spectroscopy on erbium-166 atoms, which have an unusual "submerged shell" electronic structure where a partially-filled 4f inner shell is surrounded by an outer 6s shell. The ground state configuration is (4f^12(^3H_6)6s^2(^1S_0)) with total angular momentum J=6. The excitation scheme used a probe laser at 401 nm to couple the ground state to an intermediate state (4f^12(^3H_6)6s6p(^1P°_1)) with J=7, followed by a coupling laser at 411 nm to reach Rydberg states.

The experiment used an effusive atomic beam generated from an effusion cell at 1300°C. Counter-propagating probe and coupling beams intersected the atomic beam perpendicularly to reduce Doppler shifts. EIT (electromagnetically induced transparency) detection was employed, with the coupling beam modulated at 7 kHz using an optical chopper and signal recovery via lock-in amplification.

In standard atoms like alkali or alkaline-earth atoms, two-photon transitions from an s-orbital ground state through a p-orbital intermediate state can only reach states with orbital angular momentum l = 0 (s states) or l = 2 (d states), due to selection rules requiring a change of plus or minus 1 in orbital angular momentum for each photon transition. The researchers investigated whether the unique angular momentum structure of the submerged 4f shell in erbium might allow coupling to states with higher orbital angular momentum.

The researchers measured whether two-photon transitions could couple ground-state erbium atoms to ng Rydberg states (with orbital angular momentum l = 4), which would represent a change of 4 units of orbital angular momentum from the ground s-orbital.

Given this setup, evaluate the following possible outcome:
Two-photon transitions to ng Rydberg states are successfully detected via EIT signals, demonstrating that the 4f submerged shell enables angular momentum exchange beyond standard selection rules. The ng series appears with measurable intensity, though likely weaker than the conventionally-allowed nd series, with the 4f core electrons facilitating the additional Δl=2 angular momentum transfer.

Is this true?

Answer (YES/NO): NO